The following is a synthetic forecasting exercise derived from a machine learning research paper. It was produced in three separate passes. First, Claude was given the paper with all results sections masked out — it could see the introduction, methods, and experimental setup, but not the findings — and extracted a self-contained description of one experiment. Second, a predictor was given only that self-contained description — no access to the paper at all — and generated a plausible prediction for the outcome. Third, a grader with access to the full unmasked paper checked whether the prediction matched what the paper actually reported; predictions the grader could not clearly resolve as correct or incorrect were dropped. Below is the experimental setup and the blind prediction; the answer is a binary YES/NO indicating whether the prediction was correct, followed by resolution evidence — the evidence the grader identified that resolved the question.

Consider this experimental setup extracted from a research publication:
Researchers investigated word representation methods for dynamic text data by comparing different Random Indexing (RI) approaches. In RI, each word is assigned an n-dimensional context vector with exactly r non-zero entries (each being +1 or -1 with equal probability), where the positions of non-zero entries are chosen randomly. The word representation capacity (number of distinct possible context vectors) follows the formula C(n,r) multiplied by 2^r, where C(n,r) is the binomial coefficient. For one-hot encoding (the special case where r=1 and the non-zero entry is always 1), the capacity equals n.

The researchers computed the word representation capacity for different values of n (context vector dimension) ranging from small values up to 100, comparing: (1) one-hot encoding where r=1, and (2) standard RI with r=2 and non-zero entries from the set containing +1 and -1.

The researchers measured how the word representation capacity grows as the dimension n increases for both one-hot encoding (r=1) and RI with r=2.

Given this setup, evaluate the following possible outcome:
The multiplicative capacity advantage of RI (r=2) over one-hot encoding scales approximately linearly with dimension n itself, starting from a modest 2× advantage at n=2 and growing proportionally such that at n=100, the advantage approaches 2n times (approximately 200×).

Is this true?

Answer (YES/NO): YES